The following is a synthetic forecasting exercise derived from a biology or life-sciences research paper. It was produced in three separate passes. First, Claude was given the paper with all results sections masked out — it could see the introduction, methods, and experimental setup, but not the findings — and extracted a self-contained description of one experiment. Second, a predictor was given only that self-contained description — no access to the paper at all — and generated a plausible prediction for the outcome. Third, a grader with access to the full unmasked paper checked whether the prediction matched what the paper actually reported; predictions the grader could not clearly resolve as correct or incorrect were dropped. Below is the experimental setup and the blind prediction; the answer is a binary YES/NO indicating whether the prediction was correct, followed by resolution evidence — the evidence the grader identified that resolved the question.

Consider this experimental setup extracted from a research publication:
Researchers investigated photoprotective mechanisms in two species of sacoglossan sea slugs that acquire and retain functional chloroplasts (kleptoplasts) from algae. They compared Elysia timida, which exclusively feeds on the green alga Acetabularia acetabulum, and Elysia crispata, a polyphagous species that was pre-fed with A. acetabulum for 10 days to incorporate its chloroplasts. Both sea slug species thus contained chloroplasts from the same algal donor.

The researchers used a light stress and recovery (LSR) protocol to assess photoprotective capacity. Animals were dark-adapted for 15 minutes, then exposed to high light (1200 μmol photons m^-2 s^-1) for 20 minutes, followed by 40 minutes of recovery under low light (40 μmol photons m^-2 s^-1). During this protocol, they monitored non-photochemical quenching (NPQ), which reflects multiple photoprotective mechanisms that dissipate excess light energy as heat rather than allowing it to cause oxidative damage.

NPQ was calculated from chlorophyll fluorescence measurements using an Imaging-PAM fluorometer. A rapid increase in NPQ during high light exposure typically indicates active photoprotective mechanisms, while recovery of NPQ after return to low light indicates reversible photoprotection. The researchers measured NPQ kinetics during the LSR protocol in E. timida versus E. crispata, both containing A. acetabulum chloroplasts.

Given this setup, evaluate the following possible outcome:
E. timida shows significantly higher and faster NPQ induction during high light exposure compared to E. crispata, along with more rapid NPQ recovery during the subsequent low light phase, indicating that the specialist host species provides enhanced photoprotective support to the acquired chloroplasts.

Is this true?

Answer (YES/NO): NO